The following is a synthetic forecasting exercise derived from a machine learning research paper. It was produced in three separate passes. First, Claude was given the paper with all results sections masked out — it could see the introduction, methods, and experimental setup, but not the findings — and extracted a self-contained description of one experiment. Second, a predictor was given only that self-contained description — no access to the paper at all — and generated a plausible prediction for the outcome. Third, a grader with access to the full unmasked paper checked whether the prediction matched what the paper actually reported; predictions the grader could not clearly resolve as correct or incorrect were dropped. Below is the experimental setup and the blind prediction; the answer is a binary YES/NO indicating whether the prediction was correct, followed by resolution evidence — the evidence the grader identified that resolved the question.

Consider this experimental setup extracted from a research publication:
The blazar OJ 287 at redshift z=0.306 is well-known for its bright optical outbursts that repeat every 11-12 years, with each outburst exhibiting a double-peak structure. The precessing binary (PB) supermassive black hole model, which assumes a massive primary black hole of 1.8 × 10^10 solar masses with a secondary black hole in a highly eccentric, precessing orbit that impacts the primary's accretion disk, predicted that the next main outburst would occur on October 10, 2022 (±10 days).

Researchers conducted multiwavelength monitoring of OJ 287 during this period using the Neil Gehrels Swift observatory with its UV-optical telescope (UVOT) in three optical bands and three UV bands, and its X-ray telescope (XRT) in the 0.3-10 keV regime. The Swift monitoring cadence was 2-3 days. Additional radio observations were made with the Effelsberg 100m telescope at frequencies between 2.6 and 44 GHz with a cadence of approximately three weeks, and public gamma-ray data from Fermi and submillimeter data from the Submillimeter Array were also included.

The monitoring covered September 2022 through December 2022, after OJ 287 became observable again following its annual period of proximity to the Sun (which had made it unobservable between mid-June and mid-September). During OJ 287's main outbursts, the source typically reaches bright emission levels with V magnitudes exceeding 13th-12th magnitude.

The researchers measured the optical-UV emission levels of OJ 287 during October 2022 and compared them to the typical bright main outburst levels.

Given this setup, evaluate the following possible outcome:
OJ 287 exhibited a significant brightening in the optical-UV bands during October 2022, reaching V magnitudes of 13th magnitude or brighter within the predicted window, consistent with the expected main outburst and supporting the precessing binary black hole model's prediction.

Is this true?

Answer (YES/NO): NO